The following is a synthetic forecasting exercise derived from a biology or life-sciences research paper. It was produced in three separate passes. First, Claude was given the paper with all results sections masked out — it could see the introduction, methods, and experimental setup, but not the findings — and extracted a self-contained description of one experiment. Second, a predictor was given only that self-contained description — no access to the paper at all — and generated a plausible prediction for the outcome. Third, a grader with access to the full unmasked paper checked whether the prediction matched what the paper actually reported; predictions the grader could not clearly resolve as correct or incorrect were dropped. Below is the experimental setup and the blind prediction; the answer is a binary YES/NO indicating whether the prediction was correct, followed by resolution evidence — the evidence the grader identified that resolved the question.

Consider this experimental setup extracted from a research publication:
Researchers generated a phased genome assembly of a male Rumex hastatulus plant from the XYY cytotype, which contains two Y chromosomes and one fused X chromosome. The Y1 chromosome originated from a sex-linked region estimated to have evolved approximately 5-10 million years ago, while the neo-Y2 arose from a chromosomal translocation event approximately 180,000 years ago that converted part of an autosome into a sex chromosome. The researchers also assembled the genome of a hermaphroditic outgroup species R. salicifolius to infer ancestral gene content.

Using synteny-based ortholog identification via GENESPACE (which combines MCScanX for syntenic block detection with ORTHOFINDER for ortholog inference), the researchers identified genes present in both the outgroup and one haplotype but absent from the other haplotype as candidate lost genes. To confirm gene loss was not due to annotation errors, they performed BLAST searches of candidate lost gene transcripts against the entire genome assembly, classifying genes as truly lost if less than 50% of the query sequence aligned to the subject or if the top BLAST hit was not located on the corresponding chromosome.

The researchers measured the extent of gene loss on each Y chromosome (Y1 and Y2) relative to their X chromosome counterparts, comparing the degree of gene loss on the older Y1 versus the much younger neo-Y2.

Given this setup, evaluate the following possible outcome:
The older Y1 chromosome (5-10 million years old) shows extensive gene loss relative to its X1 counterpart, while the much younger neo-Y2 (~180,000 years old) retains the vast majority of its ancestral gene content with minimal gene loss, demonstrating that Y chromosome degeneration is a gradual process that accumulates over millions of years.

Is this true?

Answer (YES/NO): YES